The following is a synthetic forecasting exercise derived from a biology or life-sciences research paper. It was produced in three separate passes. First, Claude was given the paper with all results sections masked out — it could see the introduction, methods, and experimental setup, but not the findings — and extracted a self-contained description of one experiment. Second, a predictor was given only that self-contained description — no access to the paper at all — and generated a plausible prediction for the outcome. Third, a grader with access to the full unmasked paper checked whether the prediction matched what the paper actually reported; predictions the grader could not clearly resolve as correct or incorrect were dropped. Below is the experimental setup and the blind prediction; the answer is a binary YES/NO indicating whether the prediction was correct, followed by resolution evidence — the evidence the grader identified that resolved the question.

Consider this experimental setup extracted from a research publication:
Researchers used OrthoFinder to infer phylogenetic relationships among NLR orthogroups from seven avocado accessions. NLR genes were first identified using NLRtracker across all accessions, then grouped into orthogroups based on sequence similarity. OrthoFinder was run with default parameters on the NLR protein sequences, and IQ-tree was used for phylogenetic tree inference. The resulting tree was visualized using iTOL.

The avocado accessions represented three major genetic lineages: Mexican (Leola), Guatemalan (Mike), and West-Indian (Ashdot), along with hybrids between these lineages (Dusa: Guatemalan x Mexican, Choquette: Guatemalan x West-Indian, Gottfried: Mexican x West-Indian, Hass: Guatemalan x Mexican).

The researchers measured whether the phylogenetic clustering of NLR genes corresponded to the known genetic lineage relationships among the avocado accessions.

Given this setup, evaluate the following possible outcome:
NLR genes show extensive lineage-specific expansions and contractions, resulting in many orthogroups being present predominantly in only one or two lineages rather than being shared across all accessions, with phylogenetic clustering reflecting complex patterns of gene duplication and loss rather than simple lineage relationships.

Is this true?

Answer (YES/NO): NO